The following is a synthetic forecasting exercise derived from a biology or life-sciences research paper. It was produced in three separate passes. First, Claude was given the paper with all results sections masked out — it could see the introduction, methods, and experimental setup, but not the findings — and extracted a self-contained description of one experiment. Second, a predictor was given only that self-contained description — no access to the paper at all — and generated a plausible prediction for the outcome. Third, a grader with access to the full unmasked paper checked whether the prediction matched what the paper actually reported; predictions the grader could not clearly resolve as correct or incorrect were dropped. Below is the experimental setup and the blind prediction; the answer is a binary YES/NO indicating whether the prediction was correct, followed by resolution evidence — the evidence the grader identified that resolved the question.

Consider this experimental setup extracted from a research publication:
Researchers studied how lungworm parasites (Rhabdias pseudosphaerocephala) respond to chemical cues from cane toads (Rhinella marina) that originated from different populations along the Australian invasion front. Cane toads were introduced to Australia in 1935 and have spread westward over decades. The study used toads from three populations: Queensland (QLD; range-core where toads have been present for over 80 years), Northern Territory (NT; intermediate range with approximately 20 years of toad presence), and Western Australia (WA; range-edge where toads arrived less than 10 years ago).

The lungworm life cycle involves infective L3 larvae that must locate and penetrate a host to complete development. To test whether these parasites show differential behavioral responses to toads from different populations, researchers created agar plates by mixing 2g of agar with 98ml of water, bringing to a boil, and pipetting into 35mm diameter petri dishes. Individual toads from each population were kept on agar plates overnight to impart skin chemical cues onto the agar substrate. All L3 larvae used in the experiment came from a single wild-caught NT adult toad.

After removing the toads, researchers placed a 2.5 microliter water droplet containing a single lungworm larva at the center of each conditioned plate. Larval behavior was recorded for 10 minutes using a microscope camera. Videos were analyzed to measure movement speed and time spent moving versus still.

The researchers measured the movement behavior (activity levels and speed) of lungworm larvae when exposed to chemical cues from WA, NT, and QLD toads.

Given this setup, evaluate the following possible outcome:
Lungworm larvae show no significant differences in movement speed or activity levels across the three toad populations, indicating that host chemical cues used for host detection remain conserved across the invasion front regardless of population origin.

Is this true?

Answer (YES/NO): YES